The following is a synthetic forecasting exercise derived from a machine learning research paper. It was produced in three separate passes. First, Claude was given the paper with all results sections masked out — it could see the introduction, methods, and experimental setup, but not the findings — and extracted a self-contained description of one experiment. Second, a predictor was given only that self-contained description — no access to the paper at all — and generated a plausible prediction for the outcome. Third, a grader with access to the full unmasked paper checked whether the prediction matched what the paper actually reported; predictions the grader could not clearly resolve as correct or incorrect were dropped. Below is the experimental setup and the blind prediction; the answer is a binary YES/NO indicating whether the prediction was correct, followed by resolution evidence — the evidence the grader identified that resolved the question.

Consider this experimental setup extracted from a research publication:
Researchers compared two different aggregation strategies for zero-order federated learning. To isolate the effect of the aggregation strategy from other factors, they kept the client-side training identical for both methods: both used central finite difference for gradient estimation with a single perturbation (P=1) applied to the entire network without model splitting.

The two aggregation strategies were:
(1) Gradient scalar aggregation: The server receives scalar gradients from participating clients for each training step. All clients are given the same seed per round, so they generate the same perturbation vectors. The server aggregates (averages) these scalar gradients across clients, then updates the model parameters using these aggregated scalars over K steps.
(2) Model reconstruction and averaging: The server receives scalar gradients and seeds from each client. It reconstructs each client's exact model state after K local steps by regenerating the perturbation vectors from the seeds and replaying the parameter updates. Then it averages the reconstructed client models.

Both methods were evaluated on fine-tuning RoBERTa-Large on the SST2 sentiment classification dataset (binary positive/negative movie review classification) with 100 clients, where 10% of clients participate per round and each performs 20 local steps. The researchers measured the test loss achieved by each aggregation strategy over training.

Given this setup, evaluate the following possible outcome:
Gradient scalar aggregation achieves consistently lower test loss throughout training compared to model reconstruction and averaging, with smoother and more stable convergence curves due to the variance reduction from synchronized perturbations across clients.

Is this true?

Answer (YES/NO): NO